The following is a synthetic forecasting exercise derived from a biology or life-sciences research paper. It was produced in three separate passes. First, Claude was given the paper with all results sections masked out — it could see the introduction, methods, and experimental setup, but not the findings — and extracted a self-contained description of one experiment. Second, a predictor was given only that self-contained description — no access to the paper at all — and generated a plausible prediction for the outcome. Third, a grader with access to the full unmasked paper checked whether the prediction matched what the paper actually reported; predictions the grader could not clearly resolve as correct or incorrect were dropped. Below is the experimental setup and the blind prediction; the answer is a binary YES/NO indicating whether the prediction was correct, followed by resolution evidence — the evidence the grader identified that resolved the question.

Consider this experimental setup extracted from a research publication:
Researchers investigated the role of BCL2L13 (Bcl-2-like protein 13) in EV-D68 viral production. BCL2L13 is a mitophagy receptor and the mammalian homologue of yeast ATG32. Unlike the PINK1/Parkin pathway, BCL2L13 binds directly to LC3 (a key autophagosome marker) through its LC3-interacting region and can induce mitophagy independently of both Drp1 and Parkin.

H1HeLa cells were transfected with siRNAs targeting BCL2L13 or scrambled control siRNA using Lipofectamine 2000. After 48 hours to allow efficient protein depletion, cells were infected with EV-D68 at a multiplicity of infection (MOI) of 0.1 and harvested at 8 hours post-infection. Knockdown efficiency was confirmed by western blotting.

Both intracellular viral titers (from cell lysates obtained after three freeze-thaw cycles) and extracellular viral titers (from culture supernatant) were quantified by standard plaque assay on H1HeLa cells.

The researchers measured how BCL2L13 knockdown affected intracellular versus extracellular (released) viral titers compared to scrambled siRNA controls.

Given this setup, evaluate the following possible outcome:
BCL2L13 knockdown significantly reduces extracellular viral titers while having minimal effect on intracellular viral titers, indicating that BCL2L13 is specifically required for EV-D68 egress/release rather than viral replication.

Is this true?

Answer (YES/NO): YES